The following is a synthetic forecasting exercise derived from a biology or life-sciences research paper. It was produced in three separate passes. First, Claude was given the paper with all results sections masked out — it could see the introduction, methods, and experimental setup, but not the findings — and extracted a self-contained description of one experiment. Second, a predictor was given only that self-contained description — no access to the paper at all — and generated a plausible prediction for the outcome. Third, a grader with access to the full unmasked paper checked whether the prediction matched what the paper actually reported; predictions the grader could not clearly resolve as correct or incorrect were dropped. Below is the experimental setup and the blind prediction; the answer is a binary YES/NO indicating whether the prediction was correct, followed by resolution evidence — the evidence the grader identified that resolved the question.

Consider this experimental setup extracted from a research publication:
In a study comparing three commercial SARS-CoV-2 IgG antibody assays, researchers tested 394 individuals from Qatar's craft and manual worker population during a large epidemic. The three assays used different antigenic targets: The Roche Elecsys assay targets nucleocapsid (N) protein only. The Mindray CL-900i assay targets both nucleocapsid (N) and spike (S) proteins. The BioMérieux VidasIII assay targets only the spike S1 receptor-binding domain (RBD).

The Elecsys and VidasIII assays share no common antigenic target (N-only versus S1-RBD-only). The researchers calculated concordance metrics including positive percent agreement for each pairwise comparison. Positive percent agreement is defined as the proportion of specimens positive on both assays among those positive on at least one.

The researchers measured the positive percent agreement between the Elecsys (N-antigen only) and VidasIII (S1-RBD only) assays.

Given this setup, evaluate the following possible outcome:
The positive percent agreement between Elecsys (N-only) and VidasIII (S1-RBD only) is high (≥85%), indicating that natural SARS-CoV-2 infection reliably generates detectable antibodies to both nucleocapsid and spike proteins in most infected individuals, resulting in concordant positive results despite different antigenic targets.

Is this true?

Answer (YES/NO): YES